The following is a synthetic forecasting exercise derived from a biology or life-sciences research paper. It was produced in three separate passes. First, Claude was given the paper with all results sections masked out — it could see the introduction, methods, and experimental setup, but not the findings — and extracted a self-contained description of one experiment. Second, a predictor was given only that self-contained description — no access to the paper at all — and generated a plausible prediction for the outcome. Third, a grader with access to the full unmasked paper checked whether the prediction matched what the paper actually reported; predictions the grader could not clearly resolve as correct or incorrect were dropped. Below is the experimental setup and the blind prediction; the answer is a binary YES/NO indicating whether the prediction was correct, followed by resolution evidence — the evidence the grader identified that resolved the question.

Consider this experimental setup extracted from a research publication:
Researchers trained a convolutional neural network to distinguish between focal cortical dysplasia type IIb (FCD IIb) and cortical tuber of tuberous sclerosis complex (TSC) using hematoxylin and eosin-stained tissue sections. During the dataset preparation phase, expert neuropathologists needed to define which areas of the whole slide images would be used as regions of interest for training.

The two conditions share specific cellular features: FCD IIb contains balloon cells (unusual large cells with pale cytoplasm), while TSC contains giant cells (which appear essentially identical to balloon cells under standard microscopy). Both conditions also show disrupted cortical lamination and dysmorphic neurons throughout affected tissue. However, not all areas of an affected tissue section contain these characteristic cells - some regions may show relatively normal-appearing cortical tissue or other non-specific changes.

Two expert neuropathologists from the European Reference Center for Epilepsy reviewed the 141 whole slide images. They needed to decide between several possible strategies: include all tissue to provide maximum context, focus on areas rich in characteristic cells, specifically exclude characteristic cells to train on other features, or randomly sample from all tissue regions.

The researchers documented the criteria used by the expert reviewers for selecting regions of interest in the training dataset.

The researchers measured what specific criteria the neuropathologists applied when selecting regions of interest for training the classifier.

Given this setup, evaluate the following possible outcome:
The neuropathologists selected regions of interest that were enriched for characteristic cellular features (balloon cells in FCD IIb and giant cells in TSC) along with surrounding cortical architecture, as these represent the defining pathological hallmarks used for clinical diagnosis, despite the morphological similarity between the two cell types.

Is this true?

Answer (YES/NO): YES